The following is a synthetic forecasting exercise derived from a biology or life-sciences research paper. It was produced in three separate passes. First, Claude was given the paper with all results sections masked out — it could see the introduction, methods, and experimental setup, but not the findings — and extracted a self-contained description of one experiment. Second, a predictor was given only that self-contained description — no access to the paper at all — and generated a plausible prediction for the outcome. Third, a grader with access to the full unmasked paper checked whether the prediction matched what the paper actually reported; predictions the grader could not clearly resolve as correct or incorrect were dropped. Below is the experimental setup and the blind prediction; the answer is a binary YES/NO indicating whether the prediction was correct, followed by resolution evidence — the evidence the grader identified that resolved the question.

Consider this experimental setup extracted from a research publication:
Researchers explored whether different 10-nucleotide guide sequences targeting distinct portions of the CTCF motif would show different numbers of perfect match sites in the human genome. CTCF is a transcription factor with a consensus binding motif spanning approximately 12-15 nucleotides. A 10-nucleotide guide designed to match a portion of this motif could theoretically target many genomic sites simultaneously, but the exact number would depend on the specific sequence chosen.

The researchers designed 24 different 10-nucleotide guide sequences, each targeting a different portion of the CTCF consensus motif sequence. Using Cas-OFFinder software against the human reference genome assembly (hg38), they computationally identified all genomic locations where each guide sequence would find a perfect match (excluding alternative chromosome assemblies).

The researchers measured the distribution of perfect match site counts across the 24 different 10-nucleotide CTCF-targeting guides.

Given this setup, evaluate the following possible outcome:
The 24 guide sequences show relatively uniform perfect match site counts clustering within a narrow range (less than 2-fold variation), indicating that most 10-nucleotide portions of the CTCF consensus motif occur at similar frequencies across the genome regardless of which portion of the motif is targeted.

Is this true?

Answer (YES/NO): NO